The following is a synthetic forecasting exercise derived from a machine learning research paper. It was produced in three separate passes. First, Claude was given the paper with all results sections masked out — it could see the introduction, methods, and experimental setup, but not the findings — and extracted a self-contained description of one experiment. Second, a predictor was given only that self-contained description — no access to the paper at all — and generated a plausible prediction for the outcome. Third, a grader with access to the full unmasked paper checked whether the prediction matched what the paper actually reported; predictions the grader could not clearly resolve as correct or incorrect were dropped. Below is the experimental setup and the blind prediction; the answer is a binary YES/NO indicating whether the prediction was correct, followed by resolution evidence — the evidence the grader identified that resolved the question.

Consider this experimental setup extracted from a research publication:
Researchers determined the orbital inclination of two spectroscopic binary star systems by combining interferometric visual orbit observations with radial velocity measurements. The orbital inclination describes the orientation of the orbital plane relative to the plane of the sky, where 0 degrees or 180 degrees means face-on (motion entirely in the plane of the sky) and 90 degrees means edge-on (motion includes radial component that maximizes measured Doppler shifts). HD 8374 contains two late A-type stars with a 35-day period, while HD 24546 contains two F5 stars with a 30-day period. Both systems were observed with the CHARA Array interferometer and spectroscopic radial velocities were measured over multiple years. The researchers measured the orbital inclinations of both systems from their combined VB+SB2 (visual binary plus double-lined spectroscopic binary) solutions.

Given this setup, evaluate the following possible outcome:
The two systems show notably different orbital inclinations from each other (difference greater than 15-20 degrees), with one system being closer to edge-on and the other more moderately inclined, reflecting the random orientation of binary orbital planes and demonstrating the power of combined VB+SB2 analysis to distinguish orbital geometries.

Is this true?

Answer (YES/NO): YES